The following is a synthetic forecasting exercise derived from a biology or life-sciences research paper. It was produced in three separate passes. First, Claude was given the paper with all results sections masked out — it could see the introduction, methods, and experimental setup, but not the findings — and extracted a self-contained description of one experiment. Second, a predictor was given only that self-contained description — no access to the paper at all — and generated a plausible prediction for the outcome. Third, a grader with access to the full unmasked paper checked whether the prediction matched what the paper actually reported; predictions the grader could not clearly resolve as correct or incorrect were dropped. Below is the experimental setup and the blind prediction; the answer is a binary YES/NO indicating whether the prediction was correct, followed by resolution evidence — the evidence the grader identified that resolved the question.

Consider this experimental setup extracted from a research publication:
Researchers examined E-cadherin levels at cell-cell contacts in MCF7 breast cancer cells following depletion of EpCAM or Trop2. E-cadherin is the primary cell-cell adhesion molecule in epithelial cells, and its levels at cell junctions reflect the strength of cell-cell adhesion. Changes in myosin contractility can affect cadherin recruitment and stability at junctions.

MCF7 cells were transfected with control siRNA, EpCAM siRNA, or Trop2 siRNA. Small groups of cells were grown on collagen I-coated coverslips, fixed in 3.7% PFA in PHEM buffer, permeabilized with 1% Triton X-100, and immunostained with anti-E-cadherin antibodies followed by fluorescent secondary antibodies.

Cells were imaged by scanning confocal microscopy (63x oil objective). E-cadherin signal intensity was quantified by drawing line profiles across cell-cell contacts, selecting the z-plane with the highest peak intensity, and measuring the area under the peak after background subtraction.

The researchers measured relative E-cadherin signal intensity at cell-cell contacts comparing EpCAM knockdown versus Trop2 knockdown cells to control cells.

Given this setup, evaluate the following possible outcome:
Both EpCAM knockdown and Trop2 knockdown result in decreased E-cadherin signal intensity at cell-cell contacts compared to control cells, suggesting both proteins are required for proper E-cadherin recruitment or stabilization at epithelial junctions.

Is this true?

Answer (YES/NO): NO